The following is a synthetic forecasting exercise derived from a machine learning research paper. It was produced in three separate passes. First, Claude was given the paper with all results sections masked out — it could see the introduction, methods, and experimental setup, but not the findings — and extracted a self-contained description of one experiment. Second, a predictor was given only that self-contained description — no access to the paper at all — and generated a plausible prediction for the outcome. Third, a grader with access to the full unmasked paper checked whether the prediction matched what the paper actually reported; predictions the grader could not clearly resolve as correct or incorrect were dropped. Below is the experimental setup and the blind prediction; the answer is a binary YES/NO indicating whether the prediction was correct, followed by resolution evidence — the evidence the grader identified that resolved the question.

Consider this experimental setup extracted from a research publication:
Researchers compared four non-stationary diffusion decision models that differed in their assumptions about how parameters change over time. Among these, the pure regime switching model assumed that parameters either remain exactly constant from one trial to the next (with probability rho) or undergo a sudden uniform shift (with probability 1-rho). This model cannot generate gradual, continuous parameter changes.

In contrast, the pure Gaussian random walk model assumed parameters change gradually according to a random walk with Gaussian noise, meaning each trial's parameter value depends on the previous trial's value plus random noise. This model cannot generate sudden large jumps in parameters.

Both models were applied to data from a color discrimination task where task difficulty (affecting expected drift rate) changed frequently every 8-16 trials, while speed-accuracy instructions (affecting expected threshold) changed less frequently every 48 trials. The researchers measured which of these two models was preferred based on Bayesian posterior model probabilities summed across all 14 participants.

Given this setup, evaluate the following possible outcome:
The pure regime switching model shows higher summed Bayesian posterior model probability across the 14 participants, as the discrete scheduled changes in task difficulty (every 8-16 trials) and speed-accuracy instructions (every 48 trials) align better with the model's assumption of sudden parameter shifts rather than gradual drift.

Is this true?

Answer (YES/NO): YES